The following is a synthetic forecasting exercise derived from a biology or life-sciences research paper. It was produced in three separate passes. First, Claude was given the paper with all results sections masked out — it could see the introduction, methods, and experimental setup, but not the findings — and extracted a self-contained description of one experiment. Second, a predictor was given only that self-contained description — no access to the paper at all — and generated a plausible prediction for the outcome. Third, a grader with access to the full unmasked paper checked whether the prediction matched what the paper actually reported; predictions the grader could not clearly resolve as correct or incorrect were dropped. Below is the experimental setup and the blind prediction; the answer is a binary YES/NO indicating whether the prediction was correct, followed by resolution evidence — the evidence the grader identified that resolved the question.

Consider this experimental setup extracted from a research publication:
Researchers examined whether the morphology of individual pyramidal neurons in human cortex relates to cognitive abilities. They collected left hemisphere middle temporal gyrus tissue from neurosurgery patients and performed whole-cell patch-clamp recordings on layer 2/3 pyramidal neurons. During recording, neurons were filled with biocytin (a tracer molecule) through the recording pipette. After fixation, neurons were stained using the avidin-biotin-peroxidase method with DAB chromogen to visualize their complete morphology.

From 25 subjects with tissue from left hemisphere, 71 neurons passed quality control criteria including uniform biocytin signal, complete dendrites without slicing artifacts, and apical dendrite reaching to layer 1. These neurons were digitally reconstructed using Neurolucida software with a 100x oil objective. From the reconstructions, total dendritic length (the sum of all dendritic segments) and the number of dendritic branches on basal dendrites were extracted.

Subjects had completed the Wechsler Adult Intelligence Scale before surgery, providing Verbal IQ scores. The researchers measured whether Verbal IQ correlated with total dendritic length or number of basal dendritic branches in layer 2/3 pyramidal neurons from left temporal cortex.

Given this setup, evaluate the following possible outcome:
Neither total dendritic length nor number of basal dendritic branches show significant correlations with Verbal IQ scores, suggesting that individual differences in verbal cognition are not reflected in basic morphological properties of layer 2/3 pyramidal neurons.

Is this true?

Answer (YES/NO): NO